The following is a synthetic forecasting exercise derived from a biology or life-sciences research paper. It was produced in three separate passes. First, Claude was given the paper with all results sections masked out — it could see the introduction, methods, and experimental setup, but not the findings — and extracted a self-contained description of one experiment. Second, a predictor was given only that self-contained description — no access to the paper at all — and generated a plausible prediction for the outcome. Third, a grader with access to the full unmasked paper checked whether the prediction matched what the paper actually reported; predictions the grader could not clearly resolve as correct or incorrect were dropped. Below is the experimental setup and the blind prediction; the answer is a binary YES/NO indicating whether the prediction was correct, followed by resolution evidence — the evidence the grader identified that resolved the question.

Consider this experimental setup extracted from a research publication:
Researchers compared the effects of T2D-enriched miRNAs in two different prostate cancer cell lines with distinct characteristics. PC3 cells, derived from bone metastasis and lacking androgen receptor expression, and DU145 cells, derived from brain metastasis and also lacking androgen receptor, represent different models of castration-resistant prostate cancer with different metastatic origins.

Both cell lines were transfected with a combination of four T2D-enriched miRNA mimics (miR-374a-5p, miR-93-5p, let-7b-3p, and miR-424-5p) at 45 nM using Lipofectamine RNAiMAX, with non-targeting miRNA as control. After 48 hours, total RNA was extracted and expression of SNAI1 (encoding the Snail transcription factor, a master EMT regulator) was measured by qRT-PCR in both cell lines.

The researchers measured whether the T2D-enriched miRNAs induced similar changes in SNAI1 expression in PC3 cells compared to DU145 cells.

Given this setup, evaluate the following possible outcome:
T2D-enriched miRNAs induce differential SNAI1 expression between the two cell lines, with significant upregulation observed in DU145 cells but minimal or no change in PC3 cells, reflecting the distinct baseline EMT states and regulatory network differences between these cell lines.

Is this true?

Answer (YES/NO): NO